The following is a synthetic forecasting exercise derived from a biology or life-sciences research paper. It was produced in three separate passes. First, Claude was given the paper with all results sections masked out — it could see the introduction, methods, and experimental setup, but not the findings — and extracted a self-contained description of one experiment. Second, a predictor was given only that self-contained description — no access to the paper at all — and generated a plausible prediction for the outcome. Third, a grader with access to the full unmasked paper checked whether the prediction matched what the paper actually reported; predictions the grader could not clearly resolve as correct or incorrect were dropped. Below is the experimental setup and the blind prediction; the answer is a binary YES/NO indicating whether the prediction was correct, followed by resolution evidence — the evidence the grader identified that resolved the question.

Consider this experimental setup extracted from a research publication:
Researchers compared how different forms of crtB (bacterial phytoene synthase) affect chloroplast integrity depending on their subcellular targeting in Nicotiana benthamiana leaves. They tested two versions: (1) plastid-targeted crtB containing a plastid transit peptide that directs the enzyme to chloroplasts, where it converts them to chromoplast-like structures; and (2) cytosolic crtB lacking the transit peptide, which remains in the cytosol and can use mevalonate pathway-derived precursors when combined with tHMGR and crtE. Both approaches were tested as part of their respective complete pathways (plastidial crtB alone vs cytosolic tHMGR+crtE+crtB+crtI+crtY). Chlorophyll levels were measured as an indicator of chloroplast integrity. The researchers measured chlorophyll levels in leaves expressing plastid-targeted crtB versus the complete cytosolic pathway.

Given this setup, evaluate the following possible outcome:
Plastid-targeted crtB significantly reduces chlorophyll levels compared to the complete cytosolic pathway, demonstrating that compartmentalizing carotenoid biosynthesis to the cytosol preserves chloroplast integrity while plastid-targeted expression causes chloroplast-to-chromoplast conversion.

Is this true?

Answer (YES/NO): YES